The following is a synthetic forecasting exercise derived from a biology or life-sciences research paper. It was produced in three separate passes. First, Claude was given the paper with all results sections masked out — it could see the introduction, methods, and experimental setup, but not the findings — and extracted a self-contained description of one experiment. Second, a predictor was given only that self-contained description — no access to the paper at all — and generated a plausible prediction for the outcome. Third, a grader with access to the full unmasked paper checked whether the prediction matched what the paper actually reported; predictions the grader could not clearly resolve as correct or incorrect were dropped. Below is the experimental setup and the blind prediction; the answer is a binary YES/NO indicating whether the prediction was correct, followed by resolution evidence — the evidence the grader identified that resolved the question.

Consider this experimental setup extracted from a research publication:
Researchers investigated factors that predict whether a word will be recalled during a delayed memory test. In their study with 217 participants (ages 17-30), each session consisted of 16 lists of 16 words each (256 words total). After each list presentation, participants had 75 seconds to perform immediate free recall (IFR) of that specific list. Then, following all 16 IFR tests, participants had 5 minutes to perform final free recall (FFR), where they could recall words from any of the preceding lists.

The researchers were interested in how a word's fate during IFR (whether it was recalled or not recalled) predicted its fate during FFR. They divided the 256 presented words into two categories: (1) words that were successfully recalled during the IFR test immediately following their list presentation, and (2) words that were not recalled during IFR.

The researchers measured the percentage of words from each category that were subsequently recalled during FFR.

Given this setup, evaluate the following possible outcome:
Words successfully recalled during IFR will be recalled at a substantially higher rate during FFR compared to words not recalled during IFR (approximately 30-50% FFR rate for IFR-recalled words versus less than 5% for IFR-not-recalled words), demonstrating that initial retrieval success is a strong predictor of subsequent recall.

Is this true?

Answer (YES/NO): NO